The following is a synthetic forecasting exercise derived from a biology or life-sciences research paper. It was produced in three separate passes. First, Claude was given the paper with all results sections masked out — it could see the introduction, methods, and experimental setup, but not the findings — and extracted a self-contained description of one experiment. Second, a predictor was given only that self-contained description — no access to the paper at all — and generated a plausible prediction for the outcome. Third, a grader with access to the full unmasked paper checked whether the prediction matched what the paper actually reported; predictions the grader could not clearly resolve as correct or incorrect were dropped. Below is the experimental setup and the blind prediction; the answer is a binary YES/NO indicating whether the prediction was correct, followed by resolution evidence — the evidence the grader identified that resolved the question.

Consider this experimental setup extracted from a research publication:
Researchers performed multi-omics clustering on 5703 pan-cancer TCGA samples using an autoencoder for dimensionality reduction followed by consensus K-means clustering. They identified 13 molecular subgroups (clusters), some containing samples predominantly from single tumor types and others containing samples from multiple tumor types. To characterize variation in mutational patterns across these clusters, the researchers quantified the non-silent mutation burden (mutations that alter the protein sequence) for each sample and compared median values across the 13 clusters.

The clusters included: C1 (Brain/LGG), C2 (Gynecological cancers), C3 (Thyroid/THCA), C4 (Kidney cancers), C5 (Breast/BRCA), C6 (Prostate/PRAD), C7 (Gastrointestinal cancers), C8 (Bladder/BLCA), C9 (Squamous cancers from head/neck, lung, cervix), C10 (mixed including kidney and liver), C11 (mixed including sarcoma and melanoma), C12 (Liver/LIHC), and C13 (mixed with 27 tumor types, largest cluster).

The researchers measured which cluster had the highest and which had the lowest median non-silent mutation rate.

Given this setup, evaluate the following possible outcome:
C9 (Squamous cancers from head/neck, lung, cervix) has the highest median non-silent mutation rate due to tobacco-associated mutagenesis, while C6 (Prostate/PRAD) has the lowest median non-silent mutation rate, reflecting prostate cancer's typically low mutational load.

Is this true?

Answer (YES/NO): NO